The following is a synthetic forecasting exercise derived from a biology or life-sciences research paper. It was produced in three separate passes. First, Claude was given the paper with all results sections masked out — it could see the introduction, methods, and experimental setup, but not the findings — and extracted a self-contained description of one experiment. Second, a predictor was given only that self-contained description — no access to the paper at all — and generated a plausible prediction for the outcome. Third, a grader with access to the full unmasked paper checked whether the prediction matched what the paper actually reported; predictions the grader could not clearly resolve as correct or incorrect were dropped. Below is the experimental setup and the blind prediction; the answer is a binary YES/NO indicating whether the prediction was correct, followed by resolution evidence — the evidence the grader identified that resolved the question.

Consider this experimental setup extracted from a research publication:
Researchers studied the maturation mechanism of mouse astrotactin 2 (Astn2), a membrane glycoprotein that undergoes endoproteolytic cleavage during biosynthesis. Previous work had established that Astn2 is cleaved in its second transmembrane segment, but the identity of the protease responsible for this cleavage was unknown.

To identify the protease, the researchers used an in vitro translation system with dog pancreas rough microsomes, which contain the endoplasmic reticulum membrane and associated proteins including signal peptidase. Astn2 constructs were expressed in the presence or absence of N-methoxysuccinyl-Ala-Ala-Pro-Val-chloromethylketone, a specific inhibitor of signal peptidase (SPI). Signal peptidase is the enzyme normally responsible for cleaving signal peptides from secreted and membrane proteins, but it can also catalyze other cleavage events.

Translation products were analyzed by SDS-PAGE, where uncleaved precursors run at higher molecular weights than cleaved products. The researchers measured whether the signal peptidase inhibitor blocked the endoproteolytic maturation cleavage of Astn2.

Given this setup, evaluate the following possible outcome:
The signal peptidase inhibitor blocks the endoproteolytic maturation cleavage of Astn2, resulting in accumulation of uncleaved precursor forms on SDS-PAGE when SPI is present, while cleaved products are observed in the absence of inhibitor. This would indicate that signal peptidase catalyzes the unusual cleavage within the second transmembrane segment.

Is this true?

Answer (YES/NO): YES